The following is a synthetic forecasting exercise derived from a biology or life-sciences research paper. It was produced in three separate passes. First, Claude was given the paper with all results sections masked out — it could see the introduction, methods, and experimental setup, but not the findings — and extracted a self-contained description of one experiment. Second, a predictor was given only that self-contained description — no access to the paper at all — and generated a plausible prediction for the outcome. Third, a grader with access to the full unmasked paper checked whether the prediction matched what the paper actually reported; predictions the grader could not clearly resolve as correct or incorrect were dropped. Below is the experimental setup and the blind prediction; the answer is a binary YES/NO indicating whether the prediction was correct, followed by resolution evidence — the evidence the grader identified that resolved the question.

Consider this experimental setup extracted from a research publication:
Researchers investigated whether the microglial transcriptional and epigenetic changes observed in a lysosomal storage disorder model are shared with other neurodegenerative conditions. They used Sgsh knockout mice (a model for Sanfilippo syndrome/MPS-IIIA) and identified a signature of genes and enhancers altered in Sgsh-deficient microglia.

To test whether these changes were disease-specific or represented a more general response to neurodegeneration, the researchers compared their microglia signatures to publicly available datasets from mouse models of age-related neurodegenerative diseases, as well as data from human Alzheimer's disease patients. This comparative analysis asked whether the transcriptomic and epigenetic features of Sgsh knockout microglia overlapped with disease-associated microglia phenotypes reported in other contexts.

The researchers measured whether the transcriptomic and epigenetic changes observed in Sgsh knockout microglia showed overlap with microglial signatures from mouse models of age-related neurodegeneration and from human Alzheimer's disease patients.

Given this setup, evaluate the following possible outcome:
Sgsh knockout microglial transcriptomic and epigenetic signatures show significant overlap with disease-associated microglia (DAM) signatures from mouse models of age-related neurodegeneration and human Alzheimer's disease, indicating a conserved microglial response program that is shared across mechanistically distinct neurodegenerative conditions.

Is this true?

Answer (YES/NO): YES